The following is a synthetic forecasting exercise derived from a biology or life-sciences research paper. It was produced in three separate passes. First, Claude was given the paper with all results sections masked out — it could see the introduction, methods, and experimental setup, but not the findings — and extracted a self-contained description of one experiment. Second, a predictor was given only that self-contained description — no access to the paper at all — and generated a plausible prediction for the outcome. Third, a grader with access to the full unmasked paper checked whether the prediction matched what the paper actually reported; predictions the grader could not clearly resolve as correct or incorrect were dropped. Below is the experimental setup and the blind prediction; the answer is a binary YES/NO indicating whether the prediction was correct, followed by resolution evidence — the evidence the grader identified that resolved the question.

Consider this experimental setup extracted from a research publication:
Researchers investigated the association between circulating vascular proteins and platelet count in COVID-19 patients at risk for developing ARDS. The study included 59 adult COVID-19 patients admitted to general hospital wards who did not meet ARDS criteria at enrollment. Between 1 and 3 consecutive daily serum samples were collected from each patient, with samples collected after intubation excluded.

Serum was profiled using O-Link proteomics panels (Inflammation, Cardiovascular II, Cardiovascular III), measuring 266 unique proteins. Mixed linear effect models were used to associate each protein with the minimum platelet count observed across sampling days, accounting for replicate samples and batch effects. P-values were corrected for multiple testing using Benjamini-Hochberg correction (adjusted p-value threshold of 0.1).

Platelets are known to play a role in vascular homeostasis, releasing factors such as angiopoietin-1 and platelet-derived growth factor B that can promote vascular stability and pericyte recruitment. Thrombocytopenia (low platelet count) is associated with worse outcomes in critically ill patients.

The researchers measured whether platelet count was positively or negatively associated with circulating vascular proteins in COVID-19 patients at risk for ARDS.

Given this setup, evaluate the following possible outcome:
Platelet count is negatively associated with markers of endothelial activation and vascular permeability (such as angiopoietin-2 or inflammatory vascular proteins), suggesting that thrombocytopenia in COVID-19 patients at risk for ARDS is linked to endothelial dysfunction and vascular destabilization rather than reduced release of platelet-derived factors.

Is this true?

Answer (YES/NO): NO